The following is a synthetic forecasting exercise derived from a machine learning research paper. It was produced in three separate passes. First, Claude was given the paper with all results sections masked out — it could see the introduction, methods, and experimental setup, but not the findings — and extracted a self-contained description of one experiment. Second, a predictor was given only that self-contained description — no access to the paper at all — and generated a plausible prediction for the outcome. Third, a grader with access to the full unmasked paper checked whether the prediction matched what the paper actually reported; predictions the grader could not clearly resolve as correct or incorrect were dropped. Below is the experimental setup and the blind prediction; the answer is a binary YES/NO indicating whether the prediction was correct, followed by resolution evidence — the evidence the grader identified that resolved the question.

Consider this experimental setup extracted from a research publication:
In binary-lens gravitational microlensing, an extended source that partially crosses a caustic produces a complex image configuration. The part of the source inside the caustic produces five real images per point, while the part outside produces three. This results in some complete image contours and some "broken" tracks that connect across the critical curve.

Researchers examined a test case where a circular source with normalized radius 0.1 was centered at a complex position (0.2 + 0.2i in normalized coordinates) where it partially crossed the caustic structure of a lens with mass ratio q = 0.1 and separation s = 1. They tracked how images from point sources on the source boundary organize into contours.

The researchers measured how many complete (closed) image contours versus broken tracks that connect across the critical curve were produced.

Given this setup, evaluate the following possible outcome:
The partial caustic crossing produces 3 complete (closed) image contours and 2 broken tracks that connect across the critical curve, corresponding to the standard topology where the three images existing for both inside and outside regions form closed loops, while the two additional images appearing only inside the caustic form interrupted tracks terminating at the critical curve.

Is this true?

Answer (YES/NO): YES